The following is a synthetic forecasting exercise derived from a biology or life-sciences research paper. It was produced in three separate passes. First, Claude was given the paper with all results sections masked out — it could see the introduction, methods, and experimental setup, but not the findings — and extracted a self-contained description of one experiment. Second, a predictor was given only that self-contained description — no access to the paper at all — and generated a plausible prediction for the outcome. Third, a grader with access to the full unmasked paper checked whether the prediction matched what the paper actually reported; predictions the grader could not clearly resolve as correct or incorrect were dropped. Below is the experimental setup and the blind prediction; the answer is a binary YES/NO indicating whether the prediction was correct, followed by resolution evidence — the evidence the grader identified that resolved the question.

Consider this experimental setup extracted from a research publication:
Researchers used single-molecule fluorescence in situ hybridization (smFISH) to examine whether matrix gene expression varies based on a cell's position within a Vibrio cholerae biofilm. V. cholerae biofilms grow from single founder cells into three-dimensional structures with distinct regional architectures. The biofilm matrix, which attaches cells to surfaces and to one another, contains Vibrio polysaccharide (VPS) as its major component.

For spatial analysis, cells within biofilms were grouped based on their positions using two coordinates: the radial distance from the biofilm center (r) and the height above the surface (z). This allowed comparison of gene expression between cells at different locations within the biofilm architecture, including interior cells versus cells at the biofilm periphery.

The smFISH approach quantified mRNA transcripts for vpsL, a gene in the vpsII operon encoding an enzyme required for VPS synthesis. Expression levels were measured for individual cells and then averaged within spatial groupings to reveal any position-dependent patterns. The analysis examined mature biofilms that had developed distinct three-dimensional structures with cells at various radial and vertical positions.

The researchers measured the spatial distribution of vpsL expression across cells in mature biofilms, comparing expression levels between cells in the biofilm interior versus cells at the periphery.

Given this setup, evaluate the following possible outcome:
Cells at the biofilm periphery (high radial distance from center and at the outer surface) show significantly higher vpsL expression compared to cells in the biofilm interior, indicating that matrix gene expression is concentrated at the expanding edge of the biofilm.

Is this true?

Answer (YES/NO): YES